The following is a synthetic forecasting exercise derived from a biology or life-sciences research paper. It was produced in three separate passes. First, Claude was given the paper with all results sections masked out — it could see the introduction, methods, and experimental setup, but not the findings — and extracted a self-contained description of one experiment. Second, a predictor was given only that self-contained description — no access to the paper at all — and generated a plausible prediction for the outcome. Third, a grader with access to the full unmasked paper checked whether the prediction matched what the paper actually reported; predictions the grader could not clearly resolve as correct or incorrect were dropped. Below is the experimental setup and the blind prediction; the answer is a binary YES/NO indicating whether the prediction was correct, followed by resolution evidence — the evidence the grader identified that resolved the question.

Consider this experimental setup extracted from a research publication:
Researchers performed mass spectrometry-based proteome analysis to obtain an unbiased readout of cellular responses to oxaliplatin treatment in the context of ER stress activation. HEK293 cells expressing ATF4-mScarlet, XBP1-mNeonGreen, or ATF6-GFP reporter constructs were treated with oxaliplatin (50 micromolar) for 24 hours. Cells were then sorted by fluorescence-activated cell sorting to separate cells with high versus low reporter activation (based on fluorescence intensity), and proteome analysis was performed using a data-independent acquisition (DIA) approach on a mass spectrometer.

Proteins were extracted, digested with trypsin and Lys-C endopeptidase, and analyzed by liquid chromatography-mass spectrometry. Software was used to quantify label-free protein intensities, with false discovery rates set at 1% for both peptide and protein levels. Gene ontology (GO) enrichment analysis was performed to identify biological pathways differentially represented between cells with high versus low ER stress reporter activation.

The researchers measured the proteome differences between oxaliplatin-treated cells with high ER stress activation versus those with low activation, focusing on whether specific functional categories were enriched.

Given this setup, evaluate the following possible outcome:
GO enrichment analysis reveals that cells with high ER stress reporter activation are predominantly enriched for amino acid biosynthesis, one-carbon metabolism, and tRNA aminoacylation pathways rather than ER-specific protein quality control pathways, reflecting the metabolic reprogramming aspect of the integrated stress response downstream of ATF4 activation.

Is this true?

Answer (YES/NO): NO